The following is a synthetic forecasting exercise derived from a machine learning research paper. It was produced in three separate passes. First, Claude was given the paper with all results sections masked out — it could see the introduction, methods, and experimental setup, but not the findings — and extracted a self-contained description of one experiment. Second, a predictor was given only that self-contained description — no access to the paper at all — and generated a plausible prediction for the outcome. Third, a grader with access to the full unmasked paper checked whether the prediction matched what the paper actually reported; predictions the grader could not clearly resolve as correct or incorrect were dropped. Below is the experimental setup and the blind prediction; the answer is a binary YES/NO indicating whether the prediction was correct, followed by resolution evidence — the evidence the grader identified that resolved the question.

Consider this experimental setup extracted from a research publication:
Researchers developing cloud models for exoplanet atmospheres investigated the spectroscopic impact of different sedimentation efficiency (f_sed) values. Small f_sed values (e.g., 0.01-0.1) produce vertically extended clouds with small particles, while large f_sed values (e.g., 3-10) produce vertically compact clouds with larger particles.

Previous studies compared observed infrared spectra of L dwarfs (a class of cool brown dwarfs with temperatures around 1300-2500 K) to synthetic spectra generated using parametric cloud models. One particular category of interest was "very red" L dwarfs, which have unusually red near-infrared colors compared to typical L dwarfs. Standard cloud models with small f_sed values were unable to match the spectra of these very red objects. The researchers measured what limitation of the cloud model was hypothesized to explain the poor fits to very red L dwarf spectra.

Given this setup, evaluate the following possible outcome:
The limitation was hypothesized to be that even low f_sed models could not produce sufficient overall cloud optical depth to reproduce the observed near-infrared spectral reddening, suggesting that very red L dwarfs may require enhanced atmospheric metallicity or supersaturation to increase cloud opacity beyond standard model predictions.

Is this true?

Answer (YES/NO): NO